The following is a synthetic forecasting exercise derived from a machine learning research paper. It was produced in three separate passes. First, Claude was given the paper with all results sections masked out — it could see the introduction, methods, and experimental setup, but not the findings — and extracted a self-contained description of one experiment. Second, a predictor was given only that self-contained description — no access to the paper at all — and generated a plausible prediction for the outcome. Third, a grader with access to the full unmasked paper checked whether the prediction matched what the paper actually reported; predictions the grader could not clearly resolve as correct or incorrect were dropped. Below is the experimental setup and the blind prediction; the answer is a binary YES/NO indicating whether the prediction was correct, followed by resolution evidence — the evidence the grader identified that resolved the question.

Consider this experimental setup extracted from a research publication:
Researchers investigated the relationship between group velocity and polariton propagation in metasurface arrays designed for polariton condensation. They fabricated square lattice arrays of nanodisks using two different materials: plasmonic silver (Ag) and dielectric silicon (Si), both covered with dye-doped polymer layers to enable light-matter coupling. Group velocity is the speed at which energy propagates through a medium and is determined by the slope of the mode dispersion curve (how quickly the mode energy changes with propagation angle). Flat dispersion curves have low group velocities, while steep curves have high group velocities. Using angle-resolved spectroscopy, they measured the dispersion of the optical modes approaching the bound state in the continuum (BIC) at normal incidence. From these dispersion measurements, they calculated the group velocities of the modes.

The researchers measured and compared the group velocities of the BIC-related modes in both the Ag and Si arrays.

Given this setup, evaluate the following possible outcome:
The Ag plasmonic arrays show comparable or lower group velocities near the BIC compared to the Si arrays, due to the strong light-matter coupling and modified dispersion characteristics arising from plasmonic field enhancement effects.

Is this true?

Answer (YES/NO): YES